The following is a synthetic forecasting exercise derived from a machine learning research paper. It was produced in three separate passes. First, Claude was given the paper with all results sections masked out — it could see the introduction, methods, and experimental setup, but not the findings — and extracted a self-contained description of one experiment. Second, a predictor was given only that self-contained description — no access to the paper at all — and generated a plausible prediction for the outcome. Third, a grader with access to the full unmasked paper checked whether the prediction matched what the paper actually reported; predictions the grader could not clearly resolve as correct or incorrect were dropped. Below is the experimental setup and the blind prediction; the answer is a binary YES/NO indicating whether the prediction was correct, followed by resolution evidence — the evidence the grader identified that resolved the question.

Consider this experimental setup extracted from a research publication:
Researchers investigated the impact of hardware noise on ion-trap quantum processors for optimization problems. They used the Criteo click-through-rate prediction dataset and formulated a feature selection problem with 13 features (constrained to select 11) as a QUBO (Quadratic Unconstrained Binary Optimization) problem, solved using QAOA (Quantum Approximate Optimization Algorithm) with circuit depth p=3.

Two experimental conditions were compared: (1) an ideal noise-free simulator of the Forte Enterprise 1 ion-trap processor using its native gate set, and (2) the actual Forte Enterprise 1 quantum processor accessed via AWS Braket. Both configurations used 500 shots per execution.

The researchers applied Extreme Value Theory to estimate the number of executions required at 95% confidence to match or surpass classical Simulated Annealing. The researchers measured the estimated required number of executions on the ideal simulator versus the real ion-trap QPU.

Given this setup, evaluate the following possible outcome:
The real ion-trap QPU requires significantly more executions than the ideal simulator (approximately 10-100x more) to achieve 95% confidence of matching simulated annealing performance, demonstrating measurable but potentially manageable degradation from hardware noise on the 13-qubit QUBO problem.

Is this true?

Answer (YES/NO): NO